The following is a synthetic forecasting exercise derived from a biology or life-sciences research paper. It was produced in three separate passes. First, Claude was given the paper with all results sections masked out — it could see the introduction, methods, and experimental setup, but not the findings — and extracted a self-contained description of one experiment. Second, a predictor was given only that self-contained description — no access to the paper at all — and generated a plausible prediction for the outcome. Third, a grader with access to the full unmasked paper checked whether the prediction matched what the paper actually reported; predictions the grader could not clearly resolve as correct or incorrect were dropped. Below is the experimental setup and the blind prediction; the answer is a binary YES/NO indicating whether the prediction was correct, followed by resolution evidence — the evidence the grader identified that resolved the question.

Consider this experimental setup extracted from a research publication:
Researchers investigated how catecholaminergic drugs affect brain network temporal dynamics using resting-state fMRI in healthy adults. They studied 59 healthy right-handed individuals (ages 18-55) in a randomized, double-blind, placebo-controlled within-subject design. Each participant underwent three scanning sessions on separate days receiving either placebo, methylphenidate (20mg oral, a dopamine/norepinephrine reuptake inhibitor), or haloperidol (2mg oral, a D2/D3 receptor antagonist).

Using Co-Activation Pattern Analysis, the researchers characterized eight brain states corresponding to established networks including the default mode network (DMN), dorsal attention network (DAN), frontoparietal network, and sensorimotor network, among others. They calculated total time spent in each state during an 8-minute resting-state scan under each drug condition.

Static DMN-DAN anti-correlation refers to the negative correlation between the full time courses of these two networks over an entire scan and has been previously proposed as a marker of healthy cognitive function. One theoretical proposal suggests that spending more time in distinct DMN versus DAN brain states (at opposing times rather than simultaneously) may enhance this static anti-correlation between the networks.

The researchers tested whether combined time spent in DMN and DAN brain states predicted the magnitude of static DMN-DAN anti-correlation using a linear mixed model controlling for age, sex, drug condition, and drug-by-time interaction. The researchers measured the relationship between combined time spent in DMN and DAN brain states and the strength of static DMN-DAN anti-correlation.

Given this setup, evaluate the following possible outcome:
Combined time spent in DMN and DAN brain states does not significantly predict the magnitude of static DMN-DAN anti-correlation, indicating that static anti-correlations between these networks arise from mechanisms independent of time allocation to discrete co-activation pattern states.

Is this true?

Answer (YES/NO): NO